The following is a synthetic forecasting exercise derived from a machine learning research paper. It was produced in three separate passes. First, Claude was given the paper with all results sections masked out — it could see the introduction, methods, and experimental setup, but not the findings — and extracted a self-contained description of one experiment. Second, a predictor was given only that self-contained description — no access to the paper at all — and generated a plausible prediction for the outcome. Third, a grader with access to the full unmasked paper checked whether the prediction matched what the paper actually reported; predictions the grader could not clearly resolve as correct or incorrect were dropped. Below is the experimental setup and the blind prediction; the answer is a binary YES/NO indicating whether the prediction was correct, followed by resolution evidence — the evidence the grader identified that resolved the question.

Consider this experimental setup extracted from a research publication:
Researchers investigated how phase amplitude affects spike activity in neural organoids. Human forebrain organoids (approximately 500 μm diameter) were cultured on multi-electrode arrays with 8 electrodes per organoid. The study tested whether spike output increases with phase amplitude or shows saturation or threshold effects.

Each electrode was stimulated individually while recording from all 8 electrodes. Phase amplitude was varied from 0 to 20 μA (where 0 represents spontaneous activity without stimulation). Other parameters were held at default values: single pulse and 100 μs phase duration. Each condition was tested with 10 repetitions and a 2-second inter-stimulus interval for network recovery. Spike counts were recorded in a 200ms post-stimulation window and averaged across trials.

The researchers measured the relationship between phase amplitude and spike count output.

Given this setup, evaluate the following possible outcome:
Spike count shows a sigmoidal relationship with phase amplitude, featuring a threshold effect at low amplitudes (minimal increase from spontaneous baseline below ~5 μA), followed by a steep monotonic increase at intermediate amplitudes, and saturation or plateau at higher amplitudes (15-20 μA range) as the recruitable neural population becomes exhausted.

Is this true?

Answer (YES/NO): NO